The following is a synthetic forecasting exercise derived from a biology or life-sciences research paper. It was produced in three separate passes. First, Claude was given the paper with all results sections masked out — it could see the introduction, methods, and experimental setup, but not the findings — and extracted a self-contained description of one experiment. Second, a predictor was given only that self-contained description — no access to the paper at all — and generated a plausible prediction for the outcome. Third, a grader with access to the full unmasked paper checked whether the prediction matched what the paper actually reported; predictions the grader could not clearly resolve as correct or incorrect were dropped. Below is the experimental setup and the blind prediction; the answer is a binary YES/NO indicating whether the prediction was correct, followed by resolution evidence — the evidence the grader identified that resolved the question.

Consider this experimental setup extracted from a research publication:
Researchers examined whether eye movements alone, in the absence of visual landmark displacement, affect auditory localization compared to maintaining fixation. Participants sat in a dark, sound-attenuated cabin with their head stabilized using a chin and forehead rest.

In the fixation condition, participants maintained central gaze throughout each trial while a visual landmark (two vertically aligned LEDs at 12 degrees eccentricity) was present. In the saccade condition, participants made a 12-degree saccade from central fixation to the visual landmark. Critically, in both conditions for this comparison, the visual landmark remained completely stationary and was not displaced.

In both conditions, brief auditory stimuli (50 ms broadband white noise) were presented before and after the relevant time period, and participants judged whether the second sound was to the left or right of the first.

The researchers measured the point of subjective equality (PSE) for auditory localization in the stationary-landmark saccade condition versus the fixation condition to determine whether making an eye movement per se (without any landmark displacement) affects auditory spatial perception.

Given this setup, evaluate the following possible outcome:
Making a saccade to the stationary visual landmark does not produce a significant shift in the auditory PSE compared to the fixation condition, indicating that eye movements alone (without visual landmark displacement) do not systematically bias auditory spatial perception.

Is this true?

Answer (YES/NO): NO